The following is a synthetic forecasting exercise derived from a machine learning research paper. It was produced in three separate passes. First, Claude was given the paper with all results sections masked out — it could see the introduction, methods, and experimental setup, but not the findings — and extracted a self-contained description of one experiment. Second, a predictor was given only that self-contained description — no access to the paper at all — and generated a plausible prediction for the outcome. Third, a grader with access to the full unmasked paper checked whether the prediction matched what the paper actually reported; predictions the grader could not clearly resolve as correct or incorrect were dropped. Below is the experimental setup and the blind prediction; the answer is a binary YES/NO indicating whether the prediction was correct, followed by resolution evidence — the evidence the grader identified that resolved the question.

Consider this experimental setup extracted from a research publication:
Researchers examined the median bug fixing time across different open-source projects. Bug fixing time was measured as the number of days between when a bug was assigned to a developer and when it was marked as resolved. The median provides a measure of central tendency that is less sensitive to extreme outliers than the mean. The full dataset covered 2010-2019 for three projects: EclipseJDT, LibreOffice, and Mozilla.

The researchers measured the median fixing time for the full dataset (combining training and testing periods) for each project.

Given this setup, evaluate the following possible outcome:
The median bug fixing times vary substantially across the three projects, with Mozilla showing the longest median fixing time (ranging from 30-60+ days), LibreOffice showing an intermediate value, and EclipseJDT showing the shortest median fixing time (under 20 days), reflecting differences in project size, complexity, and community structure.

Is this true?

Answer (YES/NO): NO